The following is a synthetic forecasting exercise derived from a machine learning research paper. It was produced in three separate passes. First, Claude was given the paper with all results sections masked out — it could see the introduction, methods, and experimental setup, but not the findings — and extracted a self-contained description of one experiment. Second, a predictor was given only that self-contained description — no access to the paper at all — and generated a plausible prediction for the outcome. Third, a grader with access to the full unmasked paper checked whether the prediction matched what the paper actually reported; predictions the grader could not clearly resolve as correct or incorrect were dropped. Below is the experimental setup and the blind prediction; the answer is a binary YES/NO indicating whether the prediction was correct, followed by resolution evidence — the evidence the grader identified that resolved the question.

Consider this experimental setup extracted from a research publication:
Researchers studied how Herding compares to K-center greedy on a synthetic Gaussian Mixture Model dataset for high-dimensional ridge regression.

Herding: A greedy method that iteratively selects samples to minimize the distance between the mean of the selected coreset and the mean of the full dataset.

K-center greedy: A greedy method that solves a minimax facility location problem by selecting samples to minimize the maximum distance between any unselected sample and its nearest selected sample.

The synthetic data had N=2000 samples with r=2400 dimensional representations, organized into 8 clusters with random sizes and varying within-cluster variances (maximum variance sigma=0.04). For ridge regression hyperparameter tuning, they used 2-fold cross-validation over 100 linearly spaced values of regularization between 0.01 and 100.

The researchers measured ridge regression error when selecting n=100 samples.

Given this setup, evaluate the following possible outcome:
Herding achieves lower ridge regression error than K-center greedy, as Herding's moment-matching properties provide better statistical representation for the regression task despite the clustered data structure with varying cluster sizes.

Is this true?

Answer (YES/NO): NO